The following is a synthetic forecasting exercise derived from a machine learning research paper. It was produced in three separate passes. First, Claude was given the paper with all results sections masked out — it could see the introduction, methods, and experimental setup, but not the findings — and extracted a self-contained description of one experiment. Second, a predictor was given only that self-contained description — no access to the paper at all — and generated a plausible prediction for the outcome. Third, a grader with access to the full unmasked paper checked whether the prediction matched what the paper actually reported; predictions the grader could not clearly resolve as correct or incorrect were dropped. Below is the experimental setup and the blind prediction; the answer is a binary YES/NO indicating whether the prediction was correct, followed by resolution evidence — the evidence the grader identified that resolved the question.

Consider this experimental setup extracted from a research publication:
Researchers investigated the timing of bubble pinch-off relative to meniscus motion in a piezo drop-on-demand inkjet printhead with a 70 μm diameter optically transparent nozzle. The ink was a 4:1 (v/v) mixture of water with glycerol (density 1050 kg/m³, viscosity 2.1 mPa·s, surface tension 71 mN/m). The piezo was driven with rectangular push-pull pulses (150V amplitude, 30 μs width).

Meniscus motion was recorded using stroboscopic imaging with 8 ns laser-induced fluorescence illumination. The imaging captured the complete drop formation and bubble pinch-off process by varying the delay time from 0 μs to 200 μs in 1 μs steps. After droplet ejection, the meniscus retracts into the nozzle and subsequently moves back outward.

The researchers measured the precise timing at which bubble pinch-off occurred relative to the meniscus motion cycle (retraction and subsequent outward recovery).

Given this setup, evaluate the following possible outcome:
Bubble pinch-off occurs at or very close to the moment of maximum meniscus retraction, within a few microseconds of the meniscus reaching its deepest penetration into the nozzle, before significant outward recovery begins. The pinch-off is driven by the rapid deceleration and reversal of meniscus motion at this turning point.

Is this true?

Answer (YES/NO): NO